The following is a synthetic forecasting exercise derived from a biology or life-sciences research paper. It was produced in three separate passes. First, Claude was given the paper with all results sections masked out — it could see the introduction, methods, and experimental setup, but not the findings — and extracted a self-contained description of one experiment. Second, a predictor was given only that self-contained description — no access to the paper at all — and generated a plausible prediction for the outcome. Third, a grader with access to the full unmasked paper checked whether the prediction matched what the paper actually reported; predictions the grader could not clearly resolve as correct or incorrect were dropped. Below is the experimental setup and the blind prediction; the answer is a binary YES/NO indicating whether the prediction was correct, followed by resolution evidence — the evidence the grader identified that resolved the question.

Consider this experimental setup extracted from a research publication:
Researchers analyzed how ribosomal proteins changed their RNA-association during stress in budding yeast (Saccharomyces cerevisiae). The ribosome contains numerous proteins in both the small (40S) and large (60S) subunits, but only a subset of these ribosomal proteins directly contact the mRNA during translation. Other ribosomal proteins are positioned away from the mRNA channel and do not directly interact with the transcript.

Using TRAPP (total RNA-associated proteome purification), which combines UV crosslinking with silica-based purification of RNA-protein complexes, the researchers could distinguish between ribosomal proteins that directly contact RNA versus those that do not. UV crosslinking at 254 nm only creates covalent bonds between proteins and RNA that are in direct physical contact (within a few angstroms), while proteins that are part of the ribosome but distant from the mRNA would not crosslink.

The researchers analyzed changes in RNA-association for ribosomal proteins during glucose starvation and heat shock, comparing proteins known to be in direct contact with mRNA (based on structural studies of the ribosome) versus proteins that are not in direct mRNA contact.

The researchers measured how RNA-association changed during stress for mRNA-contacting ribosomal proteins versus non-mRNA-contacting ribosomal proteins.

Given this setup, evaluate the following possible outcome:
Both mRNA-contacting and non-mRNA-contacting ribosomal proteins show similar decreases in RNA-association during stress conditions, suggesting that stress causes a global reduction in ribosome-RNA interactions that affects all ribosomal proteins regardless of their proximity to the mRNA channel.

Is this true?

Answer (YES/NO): NO